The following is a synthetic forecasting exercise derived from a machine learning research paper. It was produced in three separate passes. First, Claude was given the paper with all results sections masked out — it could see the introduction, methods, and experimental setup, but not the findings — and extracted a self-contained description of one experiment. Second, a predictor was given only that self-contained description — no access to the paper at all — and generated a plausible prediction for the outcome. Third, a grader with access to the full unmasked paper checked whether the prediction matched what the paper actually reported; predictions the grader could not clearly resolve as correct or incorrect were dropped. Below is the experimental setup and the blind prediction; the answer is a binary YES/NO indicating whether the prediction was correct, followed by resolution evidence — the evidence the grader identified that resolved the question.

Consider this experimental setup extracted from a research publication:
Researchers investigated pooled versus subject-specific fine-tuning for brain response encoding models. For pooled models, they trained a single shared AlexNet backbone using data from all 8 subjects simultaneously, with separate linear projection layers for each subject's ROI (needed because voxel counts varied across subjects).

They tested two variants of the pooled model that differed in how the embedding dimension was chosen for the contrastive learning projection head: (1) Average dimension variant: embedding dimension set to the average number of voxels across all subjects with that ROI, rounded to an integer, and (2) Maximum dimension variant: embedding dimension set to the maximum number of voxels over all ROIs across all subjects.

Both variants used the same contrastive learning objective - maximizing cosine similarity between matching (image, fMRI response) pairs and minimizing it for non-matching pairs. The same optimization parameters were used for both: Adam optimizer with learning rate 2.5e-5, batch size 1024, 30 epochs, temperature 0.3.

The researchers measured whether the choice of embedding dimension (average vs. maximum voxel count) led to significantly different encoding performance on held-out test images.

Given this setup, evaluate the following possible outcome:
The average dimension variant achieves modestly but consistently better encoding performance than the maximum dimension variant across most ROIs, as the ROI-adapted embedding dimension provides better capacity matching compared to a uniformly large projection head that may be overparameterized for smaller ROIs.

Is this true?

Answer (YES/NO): NO